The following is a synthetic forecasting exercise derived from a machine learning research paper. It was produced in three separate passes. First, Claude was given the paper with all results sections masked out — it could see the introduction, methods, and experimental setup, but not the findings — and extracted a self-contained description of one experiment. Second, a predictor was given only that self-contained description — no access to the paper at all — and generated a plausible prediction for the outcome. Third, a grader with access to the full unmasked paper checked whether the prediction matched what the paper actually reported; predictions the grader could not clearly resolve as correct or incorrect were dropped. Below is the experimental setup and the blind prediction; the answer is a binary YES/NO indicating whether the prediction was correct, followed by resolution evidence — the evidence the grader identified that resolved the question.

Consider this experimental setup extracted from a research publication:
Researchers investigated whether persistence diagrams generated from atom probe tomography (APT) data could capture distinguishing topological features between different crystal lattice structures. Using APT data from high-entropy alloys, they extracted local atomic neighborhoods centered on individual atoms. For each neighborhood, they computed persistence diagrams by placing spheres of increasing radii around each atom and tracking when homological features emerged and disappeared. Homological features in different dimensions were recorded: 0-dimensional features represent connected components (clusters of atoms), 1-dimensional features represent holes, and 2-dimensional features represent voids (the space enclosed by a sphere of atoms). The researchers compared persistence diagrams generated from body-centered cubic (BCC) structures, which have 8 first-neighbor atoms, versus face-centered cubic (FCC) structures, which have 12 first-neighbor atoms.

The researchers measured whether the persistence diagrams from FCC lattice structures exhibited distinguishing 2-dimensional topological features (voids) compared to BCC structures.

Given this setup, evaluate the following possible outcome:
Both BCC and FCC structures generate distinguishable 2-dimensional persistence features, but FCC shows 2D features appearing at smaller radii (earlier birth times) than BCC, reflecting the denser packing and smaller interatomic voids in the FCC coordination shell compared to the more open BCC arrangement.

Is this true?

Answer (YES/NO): NO